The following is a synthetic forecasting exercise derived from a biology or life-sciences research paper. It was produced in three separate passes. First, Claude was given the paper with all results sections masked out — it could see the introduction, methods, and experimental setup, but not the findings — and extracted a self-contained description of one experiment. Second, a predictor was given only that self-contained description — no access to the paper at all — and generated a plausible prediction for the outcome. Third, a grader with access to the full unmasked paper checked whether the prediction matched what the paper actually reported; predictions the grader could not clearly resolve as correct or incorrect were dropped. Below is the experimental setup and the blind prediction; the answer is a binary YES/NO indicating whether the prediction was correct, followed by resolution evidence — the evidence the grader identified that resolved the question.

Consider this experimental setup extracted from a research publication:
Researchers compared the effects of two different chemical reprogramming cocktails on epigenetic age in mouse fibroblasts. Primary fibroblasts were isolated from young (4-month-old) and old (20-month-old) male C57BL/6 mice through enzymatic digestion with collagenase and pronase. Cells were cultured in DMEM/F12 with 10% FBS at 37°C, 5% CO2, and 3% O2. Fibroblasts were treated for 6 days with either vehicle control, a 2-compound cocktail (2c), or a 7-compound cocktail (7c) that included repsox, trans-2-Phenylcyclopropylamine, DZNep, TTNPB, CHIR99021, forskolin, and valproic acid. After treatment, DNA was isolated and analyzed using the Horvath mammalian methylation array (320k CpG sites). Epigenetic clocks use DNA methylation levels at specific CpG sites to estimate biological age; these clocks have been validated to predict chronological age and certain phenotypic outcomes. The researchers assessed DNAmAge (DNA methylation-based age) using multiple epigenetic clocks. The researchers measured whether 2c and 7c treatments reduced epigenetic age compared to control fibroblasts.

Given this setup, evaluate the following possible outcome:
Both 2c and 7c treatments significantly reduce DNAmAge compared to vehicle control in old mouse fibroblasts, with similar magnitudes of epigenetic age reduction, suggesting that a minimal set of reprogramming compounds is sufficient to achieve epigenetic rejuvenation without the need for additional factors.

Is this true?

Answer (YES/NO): NO